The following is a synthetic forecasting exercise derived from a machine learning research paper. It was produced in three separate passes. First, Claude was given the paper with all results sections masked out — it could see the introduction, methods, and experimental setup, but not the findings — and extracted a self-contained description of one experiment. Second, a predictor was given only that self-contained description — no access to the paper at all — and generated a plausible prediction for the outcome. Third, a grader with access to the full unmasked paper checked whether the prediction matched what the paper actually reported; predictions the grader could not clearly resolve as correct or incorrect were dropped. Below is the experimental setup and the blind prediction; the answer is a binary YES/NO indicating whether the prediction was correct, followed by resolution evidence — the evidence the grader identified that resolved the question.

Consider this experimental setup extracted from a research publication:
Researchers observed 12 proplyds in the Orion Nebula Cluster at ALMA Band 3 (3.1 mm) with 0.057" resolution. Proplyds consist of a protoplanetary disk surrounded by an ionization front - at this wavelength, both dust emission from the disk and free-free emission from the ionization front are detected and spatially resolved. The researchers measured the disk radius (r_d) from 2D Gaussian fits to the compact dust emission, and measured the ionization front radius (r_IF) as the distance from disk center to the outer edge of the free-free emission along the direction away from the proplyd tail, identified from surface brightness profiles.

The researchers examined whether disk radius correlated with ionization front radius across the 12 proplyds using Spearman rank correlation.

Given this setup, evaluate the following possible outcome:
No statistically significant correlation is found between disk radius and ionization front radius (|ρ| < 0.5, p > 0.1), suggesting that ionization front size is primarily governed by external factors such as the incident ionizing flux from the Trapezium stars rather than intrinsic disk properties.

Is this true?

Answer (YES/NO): NO